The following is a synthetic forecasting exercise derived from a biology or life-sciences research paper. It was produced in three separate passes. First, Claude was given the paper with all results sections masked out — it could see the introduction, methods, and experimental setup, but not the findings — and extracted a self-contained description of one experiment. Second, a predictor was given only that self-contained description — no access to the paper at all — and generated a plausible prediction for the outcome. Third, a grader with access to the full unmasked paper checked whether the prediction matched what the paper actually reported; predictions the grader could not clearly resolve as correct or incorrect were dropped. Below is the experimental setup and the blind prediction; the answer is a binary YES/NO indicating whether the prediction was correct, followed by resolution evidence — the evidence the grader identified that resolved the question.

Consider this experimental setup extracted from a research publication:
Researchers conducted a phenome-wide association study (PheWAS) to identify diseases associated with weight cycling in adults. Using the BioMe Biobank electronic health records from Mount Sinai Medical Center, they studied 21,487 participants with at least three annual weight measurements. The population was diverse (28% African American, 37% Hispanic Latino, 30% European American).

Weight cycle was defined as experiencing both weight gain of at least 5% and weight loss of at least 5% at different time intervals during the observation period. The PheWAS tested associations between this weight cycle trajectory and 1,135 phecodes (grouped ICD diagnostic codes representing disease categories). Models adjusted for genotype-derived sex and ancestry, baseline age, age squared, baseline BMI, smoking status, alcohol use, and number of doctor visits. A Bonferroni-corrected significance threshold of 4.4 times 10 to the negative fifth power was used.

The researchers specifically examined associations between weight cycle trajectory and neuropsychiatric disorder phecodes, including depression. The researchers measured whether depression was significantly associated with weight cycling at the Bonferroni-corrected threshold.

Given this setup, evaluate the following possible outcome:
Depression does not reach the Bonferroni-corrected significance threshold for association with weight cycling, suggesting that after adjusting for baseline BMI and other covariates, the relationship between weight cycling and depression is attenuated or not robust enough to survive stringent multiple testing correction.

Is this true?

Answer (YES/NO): NO